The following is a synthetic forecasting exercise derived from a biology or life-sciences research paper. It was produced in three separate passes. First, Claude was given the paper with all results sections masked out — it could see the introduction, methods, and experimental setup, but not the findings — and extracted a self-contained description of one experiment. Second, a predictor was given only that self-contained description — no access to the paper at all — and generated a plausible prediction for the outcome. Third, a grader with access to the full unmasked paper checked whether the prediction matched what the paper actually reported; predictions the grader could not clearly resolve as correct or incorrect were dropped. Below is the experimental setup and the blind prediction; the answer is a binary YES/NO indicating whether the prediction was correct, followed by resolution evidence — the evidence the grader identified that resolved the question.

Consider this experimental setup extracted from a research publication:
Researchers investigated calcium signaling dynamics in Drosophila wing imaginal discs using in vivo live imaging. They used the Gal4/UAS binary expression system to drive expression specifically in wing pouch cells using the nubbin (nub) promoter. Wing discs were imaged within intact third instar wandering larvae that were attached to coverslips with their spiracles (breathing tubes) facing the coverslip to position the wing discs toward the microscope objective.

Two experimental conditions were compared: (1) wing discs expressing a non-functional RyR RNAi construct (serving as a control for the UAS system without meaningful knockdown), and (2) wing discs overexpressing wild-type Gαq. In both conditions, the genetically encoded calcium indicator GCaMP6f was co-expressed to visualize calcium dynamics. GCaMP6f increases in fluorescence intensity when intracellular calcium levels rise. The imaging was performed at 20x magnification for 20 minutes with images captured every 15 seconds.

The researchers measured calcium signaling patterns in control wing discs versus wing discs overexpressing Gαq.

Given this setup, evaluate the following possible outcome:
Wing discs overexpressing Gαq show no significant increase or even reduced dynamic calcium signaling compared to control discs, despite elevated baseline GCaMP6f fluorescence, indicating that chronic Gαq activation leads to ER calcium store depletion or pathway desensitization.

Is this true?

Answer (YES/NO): NO